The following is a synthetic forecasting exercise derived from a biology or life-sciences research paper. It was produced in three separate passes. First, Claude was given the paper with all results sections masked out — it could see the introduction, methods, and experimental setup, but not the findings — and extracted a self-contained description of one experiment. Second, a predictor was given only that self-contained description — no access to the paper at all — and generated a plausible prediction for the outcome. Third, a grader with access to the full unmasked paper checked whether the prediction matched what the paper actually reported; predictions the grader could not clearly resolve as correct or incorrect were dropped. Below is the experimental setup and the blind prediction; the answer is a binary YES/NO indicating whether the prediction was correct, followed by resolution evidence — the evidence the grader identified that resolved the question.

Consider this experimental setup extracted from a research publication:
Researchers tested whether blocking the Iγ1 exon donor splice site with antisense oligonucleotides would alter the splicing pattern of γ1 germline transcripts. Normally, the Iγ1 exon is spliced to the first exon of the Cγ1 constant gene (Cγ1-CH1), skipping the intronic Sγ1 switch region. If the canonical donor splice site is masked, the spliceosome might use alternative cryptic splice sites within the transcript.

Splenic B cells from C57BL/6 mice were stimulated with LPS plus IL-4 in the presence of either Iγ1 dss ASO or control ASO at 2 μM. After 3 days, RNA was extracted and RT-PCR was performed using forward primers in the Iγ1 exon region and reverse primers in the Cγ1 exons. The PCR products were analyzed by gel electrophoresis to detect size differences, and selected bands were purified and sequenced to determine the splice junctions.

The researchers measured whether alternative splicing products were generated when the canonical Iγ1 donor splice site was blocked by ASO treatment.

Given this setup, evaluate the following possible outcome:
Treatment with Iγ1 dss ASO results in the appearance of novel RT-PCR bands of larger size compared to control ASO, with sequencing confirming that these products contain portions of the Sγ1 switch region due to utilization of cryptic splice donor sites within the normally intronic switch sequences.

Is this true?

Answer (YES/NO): NO